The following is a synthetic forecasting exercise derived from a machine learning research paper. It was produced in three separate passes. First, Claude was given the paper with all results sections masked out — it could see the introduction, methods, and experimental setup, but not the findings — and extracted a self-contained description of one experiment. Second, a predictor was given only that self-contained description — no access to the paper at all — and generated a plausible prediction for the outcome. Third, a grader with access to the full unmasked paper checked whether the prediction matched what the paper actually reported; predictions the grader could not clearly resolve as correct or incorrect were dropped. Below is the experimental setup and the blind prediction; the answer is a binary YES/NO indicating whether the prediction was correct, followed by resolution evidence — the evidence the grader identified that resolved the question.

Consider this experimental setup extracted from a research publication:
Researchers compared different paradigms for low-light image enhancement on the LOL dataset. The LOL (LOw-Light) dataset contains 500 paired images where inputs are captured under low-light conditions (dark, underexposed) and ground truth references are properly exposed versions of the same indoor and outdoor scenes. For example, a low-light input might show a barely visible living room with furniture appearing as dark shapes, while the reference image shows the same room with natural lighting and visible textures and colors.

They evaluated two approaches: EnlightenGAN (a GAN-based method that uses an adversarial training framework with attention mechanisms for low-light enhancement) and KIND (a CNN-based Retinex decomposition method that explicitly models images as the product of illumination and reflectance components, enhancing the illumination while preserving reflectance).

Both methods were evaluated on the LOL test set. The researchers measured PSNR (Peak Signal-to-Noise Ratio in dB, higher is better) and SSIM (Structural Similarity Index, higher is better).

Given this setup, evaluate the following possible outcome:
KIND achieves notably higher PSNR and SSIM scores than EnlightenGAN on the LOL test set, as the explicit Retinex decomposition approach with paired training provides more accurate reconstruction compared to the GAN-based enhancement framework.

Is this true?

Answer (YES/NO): YES